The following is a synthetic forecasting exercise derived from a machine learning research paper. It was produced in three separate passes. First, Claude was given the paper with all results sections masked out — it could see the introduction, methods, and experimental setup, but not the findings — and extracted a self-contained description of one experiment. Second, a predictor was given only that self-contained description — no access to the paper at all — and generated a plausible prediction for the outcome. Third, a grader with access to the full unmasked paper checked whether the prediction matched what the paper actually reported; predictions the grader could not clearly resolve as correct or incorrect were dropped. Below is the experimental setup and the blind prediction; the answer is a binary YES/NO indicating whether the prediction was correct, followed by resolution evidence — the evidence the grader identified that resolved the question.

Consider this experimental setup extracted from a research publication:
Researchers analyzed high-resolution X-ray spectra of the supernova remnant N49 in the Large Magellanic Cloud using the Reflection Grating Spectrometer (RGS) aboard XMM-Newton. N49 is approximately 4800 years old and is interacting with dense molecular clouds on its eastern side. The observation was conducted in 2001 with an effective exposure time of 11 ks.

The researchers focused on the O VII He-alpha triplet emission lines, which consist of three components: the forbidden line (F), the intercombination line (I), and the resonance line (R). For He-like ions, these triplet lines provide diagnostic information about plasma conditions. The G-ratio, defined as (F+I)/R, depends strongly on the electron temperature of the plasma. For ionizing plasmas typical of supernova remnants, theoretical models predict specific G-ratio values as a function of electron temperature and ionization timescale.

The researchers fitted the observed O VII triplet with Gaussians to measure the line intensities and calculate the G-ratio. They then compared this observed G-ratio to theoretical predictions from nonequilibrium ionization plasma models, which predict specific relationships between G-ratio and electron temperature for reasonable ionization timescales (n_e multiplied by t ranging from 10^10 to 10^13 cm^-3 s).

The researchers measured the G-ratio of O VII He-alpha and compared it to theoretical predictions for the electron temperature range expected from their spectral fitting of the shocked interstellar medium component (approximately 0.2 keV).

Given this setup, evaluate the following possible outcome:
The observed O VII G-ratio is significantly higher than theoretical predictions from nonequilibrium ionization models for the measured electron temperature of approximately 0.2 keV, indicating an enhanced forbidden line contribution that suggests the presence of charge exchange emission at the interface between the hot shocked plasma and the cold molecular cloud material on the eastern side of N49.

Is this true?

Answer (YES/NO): NO